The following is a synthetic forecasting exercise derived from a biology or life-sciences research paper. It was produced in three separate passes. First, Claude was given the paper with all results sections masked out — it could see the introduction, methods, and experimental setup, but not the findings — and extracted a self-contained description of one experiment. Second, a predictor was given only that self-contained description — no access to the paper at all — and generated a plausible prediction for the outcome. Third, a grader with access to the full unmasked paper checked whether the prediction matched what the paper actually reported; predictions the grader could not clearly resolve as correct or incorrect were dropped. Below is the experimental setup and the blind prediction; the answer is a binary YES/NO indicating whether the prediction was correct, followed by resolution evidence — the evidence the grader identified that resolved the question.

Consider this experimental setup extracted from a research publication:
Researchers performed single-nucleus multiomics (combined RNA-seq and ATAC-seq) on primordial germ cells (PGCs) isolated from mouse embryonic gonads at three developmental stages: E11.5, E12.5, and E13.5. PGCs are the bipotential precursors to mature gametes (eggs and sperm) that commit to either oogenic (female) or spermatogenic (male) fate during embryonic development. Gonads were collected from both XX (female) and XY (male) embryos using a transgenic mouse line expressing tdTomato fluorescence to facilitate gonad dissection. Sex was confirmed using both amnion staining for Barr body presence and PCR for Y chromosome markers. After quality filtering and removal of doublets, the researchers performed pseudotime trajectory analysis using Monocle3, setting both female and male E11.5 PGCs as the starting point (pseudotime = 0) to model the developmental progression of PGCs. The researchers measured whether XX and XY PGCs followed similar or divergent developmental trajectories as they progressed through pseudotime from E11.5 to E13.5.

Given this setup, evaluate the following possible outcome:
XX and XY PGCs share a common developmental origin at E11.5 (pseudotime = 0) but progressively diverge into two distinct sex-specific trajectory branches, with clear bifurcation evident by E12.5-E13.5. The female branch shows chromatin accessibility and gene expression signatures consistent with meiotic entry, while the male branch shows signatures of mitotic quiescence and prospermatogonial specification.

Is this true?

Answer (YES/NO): YES